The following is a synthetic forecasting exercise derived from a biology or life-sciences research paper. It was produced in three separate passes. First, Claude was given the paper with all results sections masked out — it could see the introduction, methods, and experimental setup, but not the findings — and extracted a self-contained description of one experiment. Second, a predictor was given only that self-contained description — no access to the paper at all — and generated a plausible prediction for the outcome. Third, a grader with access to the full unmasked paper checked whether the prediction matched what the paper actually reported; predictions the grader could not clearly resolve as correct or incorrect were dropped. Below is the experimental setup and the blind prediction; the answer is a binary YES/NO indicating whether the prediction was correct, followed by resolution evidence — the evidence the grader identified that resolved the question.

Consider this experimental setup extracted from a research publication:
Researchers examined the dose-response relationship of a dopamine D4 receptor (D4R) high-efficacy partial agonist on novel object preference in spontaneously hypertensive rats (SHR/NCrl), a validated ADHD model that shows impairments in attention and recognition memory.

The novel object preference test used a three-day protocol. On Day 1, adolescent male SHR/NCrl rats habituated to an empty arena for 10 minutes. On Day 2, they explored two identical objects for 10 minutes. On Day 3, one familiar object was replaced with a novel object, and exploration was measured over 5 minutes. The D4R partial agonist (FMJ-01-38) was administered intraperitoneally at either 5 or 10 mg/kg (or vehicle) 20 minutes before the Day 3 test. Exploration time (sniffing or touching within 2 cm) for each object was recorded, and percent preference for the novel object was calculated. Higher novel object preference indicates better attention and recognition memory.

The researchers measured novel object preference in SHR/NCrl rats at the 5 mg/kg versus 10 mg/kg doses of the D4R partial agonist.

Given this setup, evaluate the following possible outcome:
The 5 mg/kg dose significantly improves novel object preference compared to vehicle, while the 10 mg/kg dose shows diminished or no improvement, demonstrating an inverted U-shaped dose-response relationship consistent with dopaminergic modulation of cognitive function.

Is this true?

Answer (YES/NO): YES